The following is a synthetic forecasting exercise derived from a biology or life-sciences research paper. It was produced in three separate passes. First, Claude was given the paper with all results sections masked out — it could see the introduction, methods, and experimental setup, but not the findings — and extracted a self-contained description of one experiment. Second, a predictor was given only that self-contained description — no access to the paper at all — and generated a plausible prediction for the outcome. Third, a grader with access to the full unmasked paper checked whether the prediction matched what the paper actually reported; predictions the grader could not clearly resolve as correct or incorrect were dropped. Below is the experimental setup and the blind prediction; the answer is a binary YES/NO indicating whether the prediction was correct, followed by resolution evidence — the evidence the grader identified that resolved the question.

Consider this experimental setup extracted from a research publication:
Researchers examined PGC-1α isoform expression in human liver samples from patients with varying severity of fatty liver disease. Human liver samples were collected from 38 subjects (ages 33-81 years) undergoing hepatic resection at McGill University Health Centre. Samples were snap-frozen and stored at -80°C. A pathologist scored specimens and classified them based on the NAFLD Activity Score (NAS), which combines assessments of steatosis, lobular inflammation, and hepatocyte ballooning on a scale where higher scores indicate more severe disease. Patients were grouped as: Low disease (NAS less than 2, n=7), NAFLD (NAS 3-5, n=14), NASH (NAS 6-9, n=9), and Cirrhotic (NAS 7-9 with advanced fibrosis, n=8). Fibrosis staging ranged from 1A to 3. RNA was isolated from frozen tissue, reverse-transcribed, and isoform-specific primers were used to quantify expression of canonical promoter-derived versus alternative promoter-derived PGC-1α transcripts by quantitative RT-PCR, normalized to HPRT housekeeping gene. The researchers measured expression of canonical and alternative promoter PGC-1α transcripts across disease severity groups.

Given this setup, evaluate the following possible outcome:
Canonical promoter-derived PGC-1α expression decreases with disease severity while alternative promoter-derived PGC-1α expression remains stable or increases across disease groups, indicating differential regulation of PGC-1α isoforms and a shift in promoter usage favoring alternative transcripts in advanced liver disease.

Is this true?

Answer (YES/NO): NO